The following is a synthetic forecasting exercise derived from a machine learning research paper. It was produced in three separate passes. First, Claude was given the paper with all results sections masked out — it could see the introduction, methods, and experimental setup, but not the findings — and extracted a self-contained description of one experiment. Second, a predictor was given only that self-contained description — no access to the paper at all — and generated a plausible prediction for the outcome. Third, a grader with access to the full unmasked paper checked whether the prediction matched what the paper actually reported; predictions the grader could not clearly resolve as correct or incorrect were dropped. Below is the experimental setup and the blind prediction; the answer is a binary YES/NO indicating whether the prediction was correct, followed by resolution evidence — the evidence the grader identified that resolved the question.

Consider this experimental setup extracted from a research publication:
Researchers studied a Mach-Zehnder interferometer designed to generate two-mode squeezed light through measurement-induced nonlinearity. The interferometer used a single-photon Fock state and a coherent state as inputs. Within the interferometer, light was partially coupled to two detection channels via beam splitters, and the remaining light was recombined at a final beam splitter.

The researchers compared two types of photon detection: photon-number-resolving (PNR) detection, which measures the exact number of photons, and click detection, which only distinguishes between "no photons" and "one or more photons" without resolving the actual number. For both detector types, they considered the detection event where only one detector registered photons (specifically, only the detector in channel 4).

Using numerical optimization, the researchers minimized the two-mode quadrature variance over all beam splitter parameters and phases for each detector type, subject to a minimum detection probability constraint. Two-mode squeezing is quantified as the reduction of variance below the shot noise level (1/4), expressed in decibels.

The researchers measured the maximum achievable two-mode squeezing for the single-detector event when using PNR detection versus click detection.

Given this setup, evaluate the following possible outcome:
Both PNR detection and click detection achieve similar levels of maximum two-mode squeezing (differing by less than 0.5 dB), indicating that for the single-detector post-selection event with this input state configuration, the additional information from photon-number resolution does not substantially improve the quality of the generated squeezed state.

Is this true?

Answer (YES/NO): YES